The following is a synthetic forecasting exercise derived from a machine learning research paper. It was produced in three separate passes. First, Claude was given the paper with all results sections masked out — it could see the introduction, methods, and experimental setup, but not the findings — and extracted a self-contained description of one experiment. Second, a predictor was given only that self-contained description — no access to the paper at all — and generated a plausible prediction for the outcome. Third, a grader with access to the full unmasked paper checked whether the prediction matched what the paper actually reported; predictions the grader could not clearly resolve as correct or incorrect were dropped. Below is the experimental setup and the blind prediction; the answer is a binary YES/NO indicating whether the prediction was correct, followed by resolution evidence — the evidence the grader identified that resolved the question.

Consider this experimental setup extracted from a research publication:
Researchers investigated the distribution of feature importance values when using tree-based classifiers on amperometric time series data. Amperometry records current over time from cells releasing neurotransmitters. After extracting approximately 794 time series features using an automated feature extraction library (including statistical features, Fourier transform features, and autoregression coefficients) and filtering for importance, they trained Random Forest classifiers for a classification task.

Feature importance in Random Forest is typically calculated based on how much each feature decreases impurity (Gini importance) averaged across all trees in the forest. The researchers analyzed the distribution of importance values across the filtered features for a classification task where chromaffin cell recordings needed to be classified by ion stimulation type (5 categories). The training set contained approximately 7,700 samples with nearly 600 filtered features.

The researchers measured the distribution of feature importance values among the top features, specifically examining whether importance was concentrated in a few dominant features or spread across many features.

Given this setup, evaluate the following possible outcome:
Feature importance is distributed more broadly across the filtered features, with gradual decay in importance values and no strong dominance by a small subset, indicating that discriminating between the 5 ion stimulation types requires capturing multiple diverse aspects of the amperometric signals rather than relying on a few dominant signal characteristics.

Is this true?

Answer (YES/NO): YES